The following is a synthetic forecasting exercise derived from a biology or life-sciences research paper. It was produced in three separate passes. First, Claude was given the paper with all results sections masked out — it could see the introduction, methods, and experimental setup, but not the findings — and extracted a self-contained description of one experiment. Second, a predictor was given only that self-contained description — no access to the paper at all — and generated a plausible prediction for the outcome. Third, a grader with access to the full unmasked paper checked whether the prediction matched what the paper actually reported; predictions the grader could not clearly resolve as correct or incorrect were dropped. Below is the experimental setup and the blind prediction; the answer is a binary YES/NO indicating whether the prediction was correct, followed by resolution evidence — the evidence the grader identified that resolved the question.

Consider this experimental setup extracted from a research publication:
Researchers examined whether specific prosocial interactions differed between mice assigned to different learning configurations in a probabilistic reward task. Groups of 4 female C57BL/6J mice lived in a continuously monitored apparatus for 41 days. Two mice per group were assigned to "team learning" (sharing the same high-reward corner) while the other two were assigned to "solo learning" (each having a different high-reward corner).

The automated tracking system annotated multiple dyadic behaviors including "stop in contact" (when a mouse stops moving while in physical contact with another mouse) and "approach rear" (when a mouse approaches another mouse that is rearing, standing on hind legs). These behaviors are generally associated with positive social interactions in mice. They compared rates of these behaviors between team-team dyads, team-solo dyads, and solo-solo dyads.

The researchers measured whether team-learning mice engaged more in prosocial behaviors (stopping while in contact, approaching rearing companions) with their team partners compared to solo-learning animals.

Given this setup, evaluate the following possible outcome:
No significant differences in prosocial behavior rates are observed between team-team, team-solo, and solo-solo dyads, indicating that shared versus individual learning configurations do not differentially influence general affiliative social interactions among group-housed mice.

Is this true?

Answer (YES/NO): NO